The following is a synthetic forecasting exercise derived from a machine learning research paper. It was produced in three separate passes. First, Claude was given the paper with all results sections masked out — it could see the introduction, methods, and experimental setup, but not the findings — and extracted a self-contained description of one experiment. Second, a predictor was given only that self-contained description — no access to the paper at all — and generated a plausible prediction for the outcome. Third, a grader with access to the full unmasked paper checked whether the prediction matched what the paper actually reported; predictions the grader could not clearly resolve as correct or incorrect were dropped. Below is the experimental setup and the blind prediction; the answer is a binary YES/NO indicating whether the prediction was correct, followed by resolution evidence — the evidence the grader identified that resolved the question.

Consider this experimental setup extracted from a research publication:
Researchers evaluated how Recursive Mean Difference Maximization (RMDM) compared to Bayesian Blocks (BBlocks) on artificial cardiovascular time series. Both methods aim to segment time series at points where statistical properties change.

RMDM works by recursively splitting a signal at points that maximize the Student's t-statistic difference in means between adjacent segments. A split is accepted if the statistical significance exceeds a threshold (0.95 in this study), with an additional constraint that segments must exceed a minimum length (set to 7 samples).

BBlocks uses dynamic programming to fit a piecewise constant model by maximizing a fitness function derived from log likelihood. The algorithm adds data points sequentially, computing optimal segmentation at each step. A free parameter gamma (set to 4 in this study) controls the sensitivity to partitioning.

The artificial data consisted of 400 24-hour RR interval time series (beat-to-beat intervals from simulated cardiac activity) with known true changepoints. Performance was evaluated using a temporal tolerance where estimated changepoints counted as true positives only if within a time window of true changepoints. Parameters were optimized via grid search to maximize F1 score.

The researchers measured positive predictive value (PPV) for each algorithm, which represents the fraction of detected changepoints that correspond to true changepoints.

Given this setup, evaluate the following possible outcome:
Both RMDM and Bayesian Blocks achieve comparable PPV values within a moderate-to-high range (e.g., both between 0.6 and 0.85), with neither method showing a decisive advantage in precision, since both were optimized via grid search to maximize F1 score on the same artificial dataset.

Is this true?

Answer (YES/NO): NO